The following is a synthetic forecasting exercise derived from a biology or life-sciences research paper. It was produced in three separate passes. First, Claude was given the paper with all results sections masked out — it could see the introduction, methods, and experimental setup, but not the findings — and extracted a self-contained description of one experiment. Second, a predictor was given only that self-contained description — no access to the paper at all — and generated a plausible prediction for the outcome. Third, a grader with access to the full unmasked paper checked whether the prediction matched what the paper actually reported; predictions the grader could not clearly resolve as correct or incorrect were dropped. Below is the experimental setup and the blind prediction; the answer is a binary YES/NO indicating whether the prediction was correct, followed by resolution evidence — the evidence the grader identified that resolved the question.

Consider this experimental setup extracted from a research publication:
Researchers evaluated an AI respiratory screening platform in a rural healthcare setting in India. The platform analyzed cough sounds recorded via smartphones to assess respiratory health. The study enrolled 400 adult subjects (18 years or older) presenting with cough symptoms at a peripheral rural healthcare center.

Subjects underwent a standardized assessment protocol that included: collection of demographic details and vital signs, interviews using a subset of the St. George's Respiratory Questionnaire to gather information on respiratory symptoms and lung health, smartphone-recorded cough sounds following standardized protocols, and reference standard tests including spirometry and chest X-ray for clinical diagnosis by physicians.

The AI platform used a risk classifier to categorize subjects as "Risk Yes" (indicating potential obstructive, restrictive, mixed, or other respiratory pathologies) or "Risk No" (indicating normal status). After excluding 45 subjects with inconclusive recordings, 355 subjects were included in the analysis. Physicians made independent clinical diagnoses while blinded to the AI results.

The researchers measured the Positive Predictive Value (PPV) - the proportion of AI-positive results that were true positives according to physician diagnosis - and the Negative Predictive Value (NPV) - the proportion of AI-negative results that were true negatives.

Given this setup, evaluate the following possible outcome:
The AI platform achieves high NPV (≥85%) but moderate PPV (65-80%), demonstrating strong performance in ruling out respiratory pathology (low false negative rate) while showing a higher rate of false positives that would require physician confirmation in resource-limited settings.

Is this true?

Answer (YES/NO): NO